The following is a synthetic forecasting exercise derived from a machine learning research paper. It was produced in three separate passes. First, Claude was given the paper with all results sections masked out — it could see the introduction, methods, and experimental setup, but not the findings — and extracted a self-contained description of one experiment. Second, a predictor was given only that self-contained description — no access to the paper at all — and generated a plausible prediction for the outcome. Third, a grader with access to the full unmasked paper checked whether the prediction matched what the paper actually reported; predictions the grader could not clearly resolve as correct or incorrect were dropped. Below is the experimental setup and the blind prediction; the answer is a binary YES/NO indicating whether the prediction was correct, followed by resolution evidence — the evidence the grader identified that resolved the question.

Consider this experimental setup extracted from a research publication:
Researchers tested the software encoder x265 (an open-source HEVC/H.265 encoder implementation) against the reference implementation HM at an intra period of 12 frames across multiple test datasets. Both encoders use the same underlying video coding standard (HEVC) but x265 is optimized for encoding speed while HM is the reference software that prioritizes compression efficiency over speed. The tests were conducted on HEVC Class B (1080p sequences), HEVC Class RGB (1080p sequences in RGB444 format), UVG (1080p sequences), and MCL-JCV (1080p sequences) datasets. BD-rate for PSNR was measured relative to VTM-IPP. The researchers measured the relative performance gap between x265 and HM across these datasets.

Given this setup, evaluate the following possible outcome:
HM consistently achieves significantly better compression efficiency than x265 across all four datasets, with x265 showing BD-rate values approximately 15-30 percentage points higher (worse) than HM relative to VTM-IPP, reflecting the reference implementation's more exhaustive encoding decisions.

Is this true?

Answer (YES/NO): NO